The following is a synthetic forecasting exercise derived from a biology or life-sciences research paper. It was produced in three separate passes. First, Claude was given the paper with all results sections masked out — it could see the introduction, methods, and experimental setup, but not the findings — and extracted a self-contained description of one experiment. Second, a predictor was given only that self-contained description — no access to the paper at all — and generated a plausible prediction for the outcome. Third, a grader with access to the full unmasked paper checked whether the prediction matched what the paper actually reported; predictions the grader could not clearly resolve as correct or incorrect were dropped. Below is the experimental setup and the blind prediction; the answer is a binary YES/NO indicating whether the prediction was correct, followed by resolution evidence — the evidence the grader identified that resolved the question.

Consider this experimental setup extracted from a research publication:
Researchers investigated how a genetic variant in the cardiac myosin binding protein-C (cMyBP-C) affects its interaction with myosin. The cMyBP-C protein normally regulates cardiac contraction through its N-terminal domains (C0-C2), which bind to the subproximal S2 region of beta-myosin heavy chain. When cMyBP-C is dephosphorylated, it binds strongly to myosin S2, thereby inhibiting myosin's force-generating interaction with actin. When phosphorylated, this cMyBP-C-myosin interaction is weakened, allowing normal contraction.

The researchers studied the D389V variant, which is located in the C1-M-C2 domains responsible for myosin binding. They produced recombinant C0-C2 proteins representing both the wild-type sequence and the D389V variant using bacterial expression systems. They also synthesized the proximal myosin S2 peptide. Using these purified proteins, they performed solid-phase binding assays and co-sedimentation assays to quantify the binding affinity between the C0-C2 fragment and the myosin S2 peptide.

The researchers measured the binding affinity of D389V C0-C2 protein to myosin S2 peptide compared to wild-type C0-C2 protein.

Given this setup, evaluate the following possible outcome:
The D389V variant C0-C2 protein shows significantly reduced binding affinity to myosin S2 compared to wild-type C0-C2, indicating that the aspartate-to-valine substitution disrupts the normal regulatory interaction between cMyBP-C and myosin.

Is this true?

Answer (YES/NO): YES